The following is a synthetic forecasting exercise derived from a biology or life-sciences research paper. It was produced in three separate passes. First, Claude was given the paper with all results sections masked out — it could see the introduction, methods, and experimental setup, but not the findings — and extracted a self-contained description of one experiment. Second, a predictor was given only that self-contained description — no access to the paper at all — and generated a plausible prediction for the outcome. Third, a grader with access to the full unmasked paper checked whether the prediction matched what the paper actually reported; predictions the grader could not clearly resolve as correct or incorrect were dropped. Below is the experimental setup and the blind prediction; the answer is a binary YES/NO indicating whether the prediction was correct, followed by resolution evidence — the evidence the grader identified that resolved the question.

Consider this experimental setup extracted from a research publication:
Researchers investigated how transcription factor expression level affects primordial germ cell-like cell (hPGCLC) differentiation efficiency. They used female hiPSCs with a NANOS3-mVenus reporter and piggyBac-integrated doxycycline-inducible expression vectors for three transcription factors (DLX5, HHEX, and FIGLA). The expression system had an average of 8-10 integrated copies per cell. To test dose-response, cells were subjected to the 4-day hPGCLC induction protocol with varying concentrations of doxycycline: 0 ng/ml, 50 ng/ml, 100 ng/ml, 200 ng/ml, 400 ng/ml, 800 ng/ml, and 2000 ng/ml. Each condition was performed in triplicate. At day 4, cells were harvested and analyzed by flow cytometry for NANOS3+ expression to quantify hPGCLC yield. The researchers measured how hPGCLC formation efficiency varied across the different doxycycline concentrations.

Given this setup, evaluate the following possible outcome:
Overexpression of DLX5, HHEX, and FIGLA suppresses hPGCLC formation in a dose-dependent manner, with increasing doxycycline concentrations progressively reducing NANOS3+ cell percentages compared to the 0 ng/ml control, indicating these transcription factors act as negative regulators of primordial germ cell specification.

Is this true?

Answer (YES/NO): NO